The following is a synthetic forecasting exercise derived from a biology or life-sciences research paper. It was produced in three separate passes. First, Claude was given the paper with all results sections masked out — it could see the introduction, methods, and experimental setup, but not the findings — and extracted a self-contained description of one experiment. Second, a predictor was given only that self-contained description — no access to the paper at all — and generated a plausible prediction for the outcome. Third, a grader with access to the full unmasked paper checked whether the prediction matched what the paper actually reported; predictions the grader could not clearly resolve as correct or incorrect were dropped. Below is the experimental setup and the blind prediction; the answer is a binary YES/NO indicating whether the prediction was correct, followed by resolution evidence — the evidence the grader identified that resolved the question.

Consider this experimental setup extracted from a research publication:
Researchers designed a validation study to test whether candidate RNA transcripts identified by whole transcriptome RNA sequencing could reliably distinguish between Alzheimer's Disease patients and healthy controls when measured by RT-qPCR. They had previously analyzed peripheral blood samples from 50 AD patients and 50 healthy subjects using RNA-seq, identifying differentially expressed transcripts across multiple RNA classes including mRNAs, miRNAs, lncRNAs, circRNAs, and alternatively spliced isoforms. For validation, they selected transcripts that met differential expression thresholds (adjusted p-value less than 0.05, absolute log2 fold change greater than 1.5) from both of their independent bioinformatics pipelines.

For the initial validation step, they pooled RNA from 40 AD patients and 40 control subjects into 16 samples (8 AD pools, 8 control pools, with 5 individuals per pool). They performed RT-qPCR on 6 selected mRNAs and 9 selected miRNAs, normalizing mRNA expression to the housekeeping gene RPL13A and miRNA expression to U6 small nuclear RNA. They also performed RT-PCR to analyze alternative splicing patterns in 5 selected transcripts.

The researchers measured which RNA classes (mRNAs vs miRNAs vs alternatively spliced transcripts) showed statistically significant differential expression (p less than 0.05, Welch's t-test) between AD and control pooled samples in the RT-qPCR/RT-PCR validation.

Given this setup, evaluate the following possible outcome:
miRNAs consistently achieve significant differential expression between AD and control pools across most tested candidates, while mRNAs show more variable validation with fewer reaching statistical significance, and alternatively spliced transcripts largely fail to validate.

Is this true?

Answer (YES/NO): NO